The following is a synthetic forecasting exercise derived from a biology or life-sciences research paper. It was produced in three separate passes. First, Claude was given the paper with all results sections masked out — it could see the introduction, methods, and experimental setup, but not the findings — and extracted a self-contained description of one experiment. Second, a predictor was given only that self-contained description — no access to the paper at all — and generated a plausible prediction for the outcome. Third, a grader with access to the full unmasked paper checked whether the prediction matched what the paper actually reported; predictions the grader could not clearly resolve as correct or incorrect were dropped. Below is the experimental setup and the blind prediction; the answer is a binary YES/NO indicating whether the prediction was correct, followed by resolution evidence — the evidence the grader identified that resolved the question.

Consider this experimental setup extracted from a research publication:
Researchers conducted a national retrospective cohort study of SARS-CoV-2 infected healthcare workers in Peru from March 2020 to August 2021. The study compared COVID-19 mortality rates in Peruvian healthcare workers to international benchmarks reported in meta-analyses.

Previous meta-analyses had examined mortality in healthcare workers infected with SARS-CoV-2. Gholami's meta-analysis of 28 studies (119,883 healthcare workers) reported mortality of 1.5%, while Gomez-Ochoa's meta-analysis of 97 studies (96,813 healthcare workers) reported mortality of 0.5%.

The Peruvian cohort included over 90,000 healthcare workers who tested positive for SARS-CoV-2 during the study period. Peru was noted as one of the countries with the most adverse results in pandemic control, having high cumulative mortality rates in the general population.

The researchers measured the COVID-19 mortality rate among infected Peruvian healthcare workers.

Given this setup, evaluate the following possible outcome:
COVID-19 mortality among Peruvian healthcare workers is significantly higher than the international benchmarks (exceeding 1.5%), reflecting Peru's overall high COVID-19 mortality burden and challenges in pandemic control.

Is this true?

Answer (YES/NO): YES